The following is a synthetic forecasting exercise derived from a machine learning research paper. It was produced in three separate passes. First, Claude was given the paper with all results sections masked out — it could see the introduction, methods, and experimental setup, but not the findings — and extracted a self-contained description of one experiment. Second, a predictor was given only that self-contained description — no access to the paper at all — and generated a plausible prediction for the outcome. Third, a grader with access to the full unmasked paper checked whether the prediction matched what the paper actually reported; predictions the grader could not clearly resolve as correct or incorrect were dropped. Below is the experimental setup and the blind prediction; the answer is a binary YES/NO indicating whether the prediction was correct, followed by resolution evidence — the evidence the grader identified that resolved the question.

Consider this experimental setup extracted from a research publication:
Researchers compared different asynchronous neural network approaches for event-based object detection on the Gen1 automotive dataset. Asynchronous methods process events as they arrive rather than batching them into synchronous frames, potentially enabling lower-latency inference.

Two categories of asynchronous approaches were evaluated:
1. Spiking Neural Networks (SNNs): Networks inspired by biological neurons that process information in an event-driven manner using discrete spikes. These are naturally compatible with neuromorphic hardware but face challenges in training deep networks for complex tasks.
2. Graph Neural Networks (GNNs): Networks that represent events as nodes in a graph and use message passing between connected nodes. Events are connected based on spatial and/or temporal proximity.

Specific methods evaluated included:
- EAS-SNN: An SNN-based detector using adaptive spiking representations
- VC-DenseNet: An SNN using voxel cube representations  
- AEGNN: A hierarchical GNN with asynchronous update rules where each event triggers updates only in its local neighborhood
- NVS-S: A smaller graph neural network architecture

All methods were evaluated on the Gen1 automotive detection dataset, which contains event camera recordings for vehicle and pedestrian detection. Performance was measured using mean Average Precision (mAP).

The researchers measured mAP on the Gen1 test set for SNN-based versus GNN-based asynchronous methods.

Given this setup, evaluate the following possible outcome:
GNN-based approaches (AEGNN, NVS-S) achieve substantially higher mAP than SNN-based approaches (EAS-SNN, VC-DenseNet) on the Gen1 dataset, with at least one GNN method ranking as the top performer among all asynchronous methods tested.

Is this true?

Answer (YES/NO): NO